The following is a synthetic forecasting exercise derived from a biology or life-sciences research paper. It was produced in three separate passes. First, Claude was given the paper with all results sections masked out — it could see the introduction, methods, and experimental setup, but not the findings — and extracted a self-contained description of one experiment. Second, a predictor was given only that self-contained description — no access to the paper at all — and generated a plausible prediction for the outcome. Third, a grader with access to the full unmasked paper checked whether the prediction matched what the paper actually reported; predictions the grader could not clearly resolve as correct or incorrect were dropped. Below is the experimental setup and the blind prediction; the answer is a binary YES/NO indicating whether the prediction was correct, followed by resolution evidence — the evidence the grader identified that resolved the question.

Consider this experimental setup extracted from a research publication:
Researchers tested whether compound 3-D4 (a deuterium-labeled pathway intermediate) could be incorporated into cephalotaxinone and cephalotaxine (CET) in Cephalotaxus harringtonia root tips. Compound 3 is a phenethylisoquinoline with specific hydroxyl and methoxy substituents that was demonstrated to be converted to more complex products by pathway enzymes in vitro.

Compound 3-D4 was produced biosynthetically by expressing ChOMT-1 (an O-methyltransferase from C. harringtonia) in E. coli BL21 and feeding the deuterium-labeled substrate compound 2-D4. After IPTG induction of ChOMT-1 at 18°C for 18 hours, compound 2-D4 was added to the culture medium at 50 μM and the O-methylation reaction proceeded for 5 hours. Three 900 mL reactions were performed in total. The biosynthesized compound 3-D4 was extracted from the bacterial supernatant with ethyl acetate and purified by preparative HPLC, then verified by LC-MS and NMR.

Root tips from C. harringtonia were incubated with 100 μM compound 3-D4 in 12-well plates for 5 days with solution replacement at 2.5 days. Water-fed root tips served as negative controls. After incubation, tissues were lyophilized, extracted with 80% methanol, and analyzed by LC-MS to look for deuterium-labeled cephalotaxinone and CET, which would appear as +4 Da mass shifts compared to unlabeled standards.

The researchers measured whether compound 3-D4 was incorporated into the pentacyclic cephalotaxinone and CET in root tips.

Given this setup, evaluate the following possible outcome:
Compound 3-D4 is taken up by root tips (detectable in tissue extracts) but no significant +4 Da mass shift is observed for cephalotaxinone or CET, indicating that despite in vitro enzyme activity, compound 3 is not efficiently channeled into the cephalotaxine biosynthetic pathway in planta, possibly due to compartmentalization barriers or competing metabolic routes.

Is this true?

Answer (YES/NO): NO